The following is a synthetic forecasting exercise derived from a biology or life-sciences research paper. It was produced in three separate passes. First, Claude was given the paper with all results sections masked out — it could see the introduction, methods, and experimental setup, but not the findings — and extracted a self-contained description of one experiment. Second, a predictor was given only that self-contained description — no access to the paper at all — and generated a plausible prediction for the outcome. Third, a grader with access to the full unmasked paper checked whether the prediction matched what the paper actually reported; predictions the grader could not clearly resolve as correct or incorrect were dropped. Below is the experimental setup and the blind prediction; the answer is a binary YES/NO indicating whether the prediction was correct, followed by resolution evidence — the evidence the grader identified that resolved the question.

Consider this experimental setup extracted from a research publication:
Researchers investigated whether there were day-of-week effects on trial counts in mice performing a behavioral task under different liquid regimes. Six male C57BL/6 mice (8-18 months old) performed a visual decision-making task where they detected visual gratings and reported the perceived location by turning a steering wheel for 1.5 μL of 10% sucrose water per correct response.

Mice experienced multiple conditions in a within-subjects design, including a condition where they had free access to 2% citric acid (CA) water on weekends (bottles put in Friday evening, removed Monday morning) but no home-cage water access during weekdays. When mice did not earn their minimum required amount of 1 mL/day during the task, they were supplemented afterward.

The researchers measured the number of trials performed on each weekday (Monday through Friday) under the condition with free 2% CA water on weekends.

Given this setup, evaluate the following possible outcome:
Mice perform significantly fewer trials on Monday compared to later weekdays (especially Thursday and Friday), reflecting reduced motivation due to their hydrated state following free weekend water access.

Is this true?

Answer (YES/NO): NO